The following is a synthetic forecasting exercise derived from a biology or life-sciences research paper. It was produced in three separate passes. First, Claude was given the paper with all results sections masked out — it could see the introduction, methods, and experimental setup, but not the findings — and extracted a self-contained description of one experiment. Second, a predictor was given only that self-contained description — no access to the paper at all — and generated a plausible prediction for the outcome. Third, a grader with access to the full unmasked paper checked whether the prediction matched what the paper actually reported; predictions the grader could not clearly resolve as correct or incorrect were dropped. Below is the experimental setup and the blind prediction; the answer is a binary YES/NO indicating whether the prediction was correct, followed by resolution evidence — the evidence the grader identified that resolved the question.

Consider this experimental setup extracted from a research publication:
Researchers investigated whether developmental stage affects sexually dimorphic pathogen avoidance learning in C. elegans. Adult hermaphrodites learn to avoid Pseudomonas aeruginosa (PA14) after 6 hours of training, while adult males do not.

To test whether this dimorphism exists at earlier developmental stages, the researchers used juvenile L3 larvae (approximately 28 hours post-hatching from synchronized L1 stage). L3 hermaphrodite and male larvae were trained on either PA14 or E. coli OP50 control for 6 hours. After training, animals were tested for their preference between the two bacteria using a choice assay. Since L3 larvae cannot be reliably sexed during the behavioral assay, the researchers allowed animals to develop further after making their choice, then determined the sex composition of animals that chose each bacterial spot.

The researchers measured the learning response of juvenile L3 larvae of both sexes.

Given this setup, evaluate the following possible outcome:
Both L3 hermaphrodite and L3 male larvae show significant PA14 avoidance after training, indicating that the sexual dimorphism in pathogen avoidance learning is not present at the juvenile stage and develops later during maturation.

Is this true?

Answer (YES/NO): NO